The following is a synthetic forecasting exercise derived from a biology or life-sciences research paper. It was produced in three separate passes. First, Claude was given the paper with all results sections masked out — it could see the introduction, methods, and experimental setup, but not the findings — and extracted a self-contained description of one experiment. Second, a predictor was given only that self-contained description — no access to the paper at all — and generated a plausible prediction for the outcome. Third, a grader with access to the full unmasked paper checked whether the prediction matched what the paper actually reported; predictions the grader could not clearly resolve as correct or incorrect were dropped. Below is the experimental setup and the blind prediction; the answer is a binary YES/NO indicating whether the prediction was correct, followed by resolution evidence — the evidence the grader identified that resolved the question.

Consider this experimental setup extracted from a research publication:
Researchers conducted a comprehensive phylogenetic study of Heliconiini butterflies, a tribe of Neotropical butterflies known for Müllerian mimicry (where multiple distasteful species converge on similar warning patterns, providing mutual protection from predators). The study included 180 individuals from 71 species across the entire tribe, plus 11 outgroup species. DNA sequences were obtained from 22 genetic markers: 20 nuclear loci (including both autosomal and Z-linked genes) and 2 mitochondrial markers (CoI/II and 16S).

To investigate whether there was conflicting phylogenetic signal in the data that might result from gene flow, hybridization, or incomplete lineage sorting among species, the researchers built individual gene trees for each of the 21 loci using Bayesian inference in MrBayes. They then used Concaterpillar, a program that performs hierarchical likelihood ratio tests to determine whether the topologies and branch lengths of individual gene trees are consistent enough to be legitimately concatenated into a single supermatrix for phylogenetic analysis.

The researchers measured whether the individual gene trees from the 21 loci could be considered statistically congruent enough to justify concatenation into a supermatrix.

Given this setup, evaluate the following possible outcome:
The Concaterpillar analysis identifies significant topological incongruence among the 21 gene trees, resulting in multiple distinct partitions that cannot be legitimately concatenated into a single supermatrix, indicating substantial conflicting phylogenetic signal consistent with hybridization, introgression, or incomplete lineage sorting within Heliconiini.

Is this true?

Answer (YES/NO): YES